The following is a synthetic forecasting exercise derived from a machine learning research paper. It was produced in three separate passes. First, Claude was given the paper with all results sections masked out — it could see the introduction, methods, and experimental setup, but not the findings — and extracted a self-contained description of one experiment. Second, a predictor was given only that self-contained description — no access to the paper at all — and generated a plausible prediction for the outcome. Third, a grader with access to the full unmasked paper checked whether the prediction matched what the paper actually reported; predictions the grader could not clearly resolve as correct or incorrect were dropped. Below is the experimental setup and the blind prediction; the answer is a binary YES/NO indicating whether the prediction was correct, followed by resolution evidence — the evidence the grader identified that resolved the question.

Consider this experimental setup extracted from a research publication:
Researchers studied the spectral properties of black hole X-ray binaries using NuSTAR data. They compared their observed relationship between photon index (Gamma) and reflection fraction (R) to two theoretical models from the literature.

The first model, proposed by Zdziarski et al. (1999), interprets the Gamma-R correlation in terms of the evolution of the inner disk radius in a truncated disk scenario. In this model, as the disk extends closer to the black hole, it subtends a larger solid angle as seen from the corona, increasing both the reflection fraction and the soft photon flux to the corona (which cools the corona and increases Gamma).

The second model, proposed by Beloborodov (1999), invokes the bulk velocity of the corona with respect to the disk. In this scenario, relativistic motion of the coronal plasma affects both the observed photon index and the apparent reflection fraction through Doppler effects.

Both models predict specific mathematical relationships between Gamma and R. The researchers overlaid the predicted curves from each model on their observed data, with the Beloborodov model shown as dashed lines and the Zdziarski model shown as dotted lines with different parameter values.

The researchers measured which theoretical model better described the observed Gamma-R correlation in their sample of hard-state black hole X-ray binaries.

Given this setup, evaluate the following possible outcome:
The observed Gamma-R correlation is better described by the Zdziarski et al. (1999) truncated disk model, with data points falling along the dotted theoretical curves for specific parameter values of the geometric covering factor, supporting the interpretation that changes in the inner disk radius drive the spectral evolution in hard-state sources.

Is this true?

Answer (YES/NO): NO